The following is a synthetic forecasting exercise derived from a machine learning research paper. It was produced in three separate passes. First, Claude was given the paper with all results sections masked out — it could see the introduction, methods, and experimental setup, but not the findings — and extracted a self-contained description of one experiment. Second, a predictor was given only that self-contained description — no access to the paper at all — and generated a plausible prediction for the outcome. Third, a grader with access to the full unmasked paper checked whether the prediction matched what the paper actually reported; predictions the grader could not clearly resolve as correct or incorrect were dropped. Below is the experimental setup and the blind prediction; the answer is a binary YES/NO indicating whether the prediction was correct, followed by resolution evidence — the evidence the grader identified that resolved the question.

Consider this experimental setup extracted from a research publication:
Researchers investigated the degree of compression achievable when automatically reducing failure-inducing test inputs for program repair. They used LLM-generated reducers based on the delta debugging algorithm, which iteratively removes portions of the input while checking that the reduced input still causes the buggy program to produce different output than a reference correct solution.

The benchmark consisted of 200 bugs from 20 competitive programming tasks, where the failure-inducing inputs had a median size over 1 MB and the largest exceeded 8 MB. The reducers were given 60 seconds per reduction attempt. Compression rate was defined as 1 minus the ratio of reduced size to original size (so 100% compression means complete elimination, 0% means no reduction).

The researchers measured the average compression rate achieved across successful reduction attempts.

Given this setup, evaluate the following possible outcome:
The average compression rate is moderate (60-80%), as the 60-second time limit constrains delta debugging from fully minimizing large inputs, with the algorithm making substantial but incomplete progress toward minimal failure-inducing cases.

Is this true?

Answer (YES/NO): NO